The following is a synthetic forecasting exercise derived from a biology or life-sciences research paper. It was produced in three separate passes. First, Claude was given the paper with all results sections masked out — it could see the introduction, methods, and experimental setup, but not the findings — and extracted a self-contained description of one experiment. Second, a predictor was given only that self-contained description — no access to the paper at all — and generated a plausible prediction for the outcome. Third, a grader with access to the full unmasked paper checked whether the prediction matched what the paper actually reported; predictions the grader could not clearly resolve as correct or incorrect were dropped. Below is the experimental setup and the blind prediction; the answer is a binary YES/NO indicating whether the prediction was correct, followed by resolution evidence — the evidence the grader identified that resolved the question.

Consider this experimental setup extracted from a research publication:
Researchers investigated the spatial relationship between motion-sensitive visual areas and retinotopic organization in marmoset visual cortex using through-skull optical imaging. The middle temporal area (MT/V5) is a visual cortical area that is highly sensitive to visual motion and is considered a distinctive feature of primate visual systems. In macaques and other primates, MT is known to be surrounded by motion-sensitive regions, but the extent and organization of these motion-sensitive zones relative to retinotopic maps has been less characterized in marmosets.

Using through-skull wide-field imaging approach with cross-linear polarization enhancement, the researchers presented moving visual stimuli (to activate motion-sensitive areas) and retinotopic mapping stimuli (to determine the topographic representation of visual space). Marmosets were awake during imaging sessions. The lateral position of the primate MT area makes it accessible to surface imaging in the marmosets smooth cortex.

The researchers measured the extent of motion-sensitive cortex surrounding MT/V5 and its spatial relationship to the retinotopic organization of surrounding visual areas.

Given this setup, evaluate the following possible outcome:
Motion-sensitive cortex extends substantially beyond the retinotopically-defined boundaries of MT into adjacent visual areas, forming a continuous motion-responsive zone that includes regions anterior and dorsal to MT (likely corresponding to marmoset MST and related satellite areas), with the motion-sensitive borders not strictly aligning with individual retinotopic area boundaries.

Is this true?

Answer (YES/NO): NO